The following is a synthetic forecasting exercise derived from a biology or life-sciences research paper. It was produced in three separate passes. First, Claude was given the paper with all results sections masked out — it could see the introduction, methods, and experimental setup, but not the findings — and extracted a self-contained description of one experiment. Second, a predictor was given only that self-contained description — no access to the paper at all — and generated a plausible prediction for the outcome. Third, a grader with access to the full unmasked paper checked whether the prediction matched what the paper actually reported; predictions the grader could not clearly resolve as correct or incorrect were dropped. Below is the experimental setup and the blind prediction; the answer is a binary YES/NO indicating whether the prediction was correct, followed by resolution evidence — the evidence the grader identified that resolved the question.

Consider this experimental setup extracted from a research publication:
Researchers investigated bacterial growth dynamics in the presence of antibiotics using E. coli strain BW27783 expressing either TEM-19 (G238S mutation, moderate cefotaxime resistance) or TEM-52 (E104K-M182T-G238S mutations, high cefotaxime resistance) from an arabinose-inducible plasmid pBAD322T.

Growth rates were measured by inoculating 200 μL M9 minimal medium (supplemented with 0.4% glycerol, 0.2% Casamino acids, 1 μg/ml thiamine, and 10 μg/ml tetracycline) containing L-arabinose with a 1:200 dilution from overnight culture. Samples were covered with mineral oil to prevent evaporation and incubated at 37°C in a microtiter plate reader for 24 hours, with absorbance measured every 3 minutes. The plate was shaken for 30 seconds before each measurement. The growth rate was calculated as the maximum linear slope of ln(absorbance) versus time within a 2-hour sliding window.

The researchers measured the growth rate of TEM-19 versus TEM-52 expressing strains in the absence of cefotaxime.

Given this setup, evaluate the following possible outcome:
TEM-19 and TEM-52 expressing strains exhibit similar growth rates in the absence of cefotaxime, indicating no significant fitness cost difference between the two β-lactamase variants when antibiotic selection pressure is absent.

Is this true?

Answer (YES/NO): NO